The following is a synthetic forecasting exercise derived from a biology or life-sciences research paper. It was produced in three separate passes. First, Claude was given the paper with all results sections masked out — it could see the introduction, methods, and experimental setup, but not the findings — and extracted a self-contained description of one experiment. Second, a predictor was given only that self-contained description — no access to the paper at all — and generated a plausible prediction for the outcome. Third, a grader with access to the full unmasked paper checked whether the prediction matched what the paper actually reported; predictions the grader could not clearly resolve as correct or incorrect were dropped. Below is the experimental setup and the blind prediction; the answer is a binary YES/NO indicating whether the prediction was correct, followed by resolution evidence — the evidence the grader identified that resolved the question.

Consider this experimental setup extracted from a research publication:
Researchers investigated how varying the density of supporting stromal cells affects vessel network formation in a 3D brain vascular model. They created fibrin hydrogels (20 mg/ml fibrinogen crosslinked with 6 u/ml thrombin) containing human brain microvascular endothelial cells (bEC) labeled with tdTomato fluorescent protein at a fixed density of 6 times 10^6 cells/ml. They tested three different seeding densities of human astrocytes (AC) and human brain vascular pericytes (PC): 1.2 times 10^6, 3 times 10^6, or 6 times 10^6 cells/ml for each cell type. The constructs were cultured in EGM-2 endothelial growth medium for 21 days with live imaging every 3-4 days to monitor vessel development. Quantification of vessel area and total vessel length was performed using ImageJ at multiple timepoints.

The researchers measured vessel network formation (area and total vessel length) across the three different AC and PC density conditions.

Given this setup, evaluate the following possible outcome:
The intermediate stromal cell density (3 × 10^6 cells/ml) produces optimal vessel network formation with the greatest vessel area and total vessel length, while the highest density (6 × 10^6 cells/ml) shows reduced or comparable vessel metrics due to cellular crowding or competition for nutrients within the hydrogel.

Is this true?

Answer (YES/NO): NO